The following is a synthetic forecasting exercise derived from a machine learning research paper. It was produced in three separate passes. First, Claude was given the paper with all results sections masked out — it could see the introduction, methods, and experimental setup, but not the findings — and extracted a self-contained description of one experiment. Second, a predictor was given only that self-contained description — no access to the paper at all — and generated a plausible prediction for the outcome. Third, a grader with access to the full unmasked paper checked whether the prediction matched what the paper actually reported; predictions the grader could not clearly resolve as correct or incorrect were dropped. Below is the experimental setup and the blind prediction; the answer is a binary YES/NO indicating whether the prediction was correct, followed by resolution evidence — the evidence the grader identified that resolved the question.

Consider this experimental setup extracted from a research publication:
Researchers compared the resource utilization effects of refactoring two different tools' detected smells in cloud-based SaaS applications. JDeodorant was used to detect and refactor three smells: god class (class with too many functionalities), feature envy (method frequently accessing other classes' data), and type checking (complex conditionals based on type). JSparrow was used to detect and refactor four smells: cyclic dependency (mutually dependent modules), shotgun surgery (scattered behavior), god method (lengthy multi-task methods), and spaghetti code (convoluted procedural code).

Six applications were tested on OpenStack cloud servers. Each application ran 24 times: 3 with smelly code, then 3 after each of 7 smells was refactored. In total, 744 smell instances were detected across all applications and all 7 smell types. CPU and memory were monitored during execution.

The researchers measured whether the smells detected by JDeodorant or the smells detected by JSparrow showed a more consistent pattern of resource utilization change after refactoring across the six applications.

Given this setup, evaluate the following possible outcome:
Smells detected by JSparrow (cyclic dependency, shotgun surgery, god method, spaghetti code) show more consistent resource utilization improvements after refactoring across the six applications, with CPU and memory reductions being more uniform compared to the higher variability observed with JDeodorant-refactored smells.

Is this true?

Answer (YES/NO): NO